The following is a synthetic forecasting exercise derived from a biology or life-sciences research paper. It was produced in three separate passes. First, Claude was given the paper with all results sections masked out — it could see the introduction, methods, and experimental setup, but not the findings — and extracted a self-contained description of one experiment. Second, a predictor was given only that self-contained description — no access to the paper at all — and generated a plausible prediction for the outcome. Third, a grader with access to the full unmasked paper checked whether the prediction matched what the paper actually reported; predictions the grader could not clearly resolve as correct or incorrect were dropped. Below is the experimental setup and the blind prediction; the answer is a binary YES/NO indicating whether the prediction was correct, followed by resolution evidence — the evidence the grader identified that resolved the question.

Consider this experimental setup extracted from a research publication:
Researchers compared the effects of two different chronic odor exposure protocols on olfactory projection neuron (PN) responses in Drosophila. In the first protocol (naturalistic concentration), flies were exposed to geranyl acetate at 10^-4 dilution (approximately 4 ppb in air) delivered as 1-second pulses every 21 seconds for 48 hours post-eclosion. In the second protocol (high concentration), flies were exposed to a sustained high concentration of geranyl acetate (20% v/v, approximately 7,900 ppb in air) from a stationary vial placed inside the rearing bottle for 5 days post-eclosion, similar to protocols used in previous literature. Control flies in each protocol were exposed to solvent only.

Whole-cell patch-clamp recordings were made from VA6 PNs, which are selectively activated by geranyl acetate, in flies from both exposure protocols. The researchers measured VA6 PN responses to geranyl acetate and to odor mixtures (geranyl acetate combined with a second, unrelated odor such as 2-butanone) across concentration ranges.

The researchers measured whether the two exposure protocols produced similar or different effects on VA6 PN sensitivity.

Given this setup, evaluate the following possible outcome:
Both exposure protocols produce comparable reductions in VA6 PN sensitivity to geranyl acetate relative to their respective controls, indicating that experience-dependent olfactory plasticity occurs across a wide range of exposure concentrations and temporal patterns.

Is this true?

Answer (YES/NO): NO